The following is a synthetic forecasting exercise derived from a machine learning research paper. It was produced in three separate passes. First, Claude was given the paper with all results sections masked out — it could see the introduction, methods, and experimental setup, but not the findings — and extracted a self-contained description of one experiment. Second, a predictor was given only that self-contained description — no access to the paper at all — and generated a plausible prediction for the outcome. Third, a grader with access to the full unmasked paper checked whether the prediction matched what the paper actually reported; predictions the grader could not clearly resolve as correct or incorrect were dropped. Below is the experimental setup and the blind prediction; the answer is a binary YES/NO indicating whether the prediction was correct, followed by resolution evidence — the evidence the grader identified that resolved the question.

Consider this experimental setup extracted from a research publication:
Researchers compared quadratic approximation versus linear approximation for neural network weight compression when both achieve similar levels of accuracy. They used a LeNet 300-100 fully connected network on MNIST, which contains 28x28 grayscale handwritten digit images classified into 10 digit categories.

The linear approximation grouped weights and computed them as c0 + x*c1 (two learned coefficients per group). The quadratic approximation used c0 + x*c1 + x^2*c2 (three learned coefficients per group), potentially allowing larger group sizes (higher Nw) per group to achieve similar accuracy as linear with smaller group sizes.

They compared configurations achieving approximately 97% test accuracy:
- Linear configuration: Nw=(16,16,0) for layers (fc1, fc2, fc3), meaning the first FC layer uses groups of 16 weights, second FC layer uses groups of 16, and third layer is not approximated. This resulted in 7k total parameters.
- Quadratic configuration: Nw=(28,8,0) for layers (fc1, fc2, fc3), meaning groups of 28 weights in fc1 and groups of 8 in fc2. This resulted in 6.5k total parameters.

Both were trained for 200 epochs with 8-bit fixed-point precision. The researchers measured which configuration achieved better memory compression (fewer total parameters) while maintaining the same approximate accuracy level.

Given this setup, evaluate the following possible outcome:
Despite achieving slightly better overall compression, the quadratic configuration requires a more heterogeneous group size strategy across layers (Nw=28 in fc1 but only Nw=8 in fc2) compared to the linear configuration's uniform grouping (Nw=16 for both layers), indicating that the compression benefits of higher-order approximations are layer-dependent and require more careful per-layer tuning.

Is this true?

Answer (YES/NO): YES